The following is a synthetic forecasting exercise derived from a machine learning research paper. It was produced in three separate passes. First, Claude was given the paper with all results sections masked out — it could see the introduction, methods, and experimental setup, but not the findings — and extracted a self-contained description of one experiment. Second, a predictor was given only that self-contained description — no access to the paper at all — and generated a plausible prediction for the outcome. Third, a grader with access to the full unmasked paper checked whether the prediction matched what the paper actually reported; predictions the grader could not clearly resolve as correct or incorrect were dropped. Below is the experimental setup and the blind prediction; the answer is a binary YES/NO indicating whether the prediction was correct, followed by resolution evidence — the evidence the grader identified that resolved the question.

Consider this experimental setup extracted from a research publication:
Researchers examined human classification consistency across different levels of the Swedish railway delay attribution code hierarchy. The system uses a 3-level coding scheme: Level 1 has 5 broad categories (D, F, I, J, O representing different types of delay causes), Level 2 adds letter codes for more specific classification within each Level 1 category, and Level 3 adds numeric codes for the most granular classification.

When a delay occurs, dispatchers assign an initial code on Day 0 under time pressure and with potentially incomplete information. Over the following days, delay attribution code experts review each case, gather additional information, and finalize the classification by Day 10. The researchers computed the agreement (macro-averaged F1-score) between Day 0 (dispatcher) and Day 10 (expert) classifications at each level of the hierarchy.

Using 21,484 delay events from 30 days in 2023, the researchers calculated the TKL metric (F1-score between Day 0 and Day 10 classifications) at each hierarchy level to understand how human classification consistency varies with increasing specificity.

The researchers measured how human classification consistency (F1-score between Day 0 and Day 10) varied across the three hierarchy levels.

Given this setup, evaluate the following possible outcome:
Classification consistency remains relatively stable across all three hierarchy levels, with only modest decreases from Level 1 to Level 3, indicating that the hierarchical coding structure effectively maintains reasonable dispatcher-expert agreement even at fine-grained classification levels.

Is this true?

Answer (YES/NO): YES